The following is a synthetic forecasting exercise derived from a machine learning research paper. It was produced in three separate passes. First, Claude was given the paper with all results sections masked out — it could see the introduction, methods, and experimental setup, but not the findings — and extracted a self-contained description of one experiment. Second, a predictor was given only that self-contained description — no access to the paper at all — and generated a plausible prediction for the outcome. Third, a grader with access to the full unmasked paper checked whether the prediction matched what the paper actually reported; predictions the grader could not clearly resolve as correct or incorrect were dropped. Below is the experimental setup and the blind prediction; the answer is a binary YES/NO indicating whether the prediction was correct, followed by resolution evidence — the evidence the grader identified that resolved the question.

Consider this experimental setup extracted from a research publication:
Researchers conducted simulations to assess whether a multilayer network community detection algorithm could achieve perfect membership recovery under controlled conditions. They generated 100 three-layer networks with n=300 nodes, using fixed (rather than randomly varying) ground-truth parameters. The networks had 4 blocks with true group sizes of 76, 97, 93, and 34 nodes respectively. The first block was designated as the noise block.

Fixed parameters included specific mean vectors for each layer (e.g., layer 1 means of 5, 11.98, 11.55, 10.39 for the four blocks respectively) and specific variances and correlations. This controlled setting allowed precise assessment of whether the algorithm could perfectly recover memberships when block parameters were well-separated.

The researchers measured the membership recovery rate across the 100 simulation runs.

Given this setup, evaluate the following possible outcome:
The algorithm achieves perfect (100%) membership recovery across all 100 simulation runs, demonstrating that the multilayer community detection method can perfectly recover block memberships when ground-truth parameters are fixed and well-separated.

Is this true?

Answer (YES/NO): YES